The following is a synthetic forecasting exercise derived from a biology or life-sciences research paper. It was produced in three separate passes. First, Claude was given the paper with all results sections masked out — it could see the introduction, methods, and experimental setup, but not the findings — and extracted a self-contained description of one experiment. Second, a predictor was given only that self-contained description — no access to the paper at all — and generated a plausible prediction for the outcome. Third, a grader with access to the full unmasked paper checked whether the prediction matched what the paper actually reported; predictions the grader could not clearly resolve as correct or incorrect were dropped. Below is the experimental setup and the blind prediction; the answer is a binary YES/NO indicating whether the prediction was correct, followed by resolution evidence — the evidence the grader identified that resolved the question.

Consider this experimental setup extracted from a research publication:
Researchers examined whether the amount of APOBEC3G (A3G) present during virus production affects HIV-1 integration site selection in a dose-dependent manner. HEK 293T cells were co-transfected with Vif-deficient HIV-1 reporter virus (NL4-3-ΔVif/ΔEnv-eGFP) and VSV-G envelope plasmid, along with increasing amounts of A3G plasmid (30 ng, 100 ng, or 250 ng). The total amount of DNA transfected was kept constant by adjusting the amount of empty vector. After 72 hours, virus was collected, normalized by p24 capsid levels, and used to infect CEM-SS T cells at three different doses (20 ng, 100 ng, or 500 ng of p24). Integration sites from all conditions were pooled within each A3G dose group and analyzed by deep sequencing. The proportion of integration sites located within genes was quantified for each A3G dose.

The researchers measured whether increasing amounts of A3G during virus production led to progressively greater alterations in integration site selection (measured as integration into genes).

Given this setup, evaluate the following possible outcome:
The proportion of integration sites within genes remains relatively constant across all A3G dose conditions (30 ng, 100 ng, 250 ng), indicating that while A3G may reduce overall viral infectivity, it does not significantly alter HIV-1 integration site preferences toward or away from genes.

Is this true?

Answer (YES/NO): NO